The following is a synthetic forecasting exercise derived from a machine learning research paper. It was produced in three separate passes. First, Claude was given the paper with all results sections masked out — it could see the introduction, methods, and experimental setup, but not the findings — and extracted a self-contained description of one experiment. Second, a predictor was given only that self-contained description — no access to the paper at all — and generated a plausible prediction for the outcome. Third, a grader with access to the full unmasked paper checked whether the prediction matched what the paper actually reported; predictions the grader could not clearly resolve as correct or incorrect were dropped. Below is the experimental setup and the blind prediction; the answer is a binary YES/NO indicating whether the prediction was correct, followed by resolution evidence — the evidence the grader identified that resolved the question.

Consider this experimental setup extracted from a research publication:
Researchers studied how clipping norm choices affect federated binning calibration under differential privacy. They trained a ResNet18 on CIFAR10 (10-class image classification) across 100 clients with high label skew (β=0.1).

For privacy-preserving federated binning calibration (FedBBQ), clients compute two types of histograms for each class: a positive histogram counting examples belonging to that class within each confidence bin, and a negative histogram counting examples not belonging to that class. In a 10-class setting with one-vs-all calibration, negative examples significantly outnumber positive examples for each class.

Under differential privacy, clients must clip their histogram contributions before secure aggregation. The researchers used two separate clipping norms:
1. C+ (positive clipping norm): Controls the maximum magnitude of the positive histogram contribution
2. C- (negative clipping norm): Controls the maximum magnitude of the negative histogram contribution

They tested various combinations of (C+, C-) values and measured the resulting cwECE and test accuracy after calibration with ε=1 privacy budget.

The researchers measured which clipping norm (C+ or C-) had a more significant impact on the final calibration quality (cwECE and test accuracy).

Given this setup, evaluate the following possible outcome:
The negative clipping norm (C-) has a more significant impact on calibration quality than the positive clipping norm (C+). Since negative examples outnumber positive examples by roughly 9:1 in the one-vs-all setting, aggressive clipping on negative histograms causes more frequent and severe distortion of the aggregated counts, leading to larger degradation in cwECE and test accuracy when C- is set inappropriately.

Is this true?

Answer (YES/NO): NO